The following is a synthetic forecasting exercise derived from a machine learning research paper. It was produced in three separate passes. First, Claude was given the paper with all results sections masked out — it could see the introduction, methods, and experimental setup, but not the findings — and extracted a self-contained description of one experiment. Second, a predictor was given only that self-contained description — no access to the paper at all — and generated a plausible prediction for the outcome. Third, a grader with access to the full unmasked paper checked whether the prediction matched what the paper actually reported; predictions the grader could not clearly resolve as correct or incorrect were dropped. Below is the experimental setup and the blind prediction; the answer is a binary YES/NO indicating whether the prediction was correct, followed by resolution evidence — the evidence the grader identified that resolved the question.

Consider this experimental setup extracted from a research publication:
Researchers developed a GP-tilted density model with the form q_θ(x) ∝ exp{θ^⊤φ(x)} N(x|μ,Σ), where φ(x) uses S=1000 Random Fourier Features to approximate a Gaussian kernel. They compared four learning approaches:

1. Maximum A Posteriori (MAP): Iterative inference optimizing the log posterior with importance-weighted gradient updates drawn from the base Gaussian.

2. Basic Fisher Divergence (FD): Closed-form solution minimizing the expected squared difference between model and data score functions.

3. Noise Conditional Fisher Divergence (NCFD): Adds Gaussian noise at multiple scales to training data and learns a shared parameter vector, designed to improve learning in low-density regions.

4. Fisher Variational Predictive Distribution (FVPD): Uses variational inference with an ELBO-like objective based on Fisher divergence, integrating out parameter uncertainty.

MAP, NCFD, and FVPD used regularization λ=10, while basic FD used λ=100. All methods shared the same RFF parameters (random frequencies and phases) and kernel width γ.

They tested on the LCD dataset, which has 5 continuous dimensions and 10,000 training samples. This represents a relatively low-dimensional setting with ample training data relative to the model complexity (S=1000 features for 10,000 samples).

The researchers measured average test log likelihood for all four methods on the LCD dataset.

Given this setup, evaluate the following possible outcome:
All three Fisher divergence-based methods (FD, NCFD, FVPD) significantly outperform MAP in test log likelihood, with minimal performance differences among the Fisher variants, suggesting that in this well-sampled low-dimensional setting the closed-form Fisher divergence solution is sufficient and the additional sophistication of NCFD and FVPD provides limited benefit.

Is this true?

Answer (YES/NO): NO